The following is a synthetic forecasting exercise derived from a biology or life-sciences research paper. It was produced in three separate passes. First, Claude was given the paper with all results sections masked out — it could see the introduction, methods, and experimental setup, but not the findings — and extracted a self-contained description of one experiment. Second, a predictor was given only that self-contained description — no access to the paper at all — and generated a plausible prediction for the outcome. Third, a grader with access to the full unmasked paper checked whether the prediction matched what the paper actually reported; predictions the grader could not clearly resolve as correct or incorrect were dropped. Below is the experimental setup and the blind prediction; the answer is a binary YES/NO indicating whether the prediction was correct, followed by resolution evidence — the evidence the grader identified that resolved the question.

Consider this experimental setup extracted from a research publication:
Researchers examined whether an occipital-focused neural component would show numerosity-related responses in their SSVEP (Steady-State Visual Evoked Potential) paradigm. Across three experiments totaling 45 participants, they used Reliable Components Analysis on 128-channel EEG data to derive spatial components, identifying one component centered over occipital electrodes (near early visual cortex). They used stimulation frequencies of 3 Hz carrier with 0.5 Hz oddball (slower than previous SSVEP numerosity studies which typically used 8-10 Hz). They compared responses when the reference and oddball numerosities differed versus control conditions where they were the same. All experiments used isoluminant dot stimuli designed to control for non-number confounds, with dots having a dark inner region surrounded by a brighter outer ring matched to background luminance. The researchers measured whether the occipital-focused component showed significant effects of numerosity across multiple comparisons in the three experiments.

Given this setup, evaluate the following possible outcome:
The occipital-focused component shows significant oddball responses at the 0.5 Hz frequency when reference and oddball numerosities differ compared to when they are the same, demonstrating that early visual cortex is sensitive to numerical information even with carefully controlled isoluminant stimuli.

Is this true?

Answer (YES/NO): NO